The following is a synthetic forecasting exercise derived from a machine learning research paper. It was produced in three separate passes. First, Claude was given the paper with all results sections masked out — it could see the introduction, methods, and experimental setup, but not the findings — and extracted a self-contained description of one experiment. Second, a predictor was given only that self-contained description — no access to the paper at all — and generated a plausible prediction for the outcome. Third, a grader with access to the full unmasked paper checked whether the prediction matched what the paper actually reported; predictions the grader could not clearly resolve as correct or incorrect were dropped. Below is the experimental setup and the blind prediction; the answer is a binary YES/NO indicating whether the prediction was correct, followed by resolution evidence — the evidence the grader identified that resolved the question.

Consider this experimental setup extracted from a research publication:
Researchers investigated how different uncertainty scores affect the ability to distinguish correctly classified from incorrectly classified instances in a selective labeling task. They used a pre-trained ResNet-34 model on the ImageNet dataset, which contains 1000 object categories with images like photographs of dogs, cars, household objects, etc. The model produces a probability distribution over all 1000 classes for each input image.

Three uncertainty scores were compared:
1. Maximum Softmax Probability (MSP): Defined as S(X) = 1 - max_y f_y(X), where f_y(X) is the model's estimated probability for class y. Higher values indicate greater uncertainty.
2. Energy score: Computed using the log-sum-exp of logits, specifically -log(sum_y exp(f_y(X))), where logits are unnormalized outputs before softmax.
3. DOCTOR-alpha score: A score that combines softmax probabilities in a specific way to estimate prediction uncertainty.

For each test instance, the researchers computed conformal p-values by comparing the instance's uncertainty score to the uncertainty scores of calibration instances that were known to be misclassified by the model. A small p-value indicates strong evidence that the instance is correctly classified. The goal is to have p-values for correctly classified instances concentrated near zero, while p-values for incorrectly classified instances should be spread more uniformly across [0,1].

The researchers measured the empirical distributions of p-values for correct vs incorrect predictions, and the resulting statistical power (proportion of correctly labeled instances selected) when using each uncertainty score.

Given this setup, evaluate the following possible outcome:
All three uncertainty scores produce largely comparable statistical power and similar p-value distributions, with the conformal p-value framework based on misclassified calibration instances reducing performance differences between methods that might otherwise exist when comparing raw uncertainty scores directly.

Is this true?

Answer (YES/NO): NO